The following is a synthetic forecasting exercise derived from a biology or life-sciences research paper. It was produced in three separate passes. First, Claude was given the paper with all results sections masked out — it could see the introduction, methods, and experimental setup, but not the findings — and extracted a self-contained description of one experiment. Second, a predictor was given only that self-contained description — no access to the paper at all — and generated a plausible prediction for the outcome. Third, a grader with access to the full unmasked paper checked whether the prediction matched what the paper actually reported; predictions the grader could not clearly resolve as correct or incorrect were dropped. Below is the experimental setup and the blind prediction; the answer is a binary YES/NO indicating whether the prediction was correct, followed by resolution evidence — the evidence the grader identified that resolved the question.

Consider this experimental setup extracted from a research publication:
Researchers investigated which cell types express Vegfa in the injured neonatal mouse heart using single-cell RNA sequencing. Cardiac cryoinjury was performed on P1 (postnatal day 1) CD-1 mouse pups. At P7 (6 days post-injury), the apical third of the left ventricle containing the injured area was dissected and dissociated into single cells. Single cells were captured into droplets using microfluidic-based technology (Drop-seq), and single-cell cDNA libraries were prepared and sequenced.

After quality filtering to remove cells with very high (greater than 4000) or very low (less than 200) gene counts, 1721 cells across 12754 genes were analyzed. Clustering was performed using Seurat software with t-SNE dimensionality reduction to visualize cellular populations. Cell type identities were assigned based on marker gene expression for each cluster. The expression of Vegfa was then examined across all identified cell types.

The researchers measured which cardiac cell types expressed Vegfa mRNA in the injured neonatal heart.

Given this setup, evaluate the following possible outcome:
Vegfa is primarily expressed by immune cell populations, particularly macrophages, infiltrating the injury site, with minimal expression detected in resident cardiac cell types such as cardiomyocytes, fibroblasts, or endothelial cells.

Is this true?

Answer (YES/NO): NO